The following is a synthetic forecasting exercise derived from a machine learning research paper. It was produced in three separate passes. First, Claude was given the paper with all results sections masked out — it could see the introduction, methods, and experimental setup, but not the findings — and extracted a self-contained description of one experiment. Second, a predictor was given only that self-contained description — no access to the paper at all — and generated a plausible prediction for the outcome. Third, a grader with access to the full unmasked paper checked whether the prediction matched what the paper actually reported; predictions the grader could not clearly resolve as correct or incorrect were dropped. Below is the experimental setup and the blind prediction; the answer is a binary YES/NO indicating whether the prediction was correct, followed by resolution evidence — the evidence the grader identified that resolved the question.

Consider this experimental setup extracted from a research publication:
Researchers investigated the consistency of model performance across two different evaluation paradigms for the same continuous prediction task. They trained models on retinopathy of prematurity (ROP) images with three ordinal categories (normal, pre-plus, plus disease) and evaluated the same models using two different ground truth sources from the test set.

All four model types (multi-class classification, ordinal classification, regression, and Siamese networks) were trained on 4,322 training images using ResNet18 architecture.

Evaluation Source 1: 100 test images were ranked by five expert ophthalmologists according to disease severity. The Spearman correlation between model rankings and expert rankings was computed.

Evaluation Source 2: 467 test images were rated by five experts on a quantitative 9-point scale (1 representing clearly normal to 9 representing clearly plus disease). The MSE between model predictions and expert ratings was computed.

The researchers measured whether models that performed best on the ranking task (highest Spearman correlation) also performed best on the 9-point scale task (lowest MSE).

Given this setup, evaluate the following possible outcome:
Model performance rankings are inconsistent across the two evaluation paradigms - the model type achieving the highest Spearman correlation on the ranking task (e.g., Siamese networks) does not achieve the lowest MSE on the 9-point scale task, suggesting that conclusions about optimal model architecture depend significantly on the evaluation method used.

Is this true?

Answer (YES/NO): NO